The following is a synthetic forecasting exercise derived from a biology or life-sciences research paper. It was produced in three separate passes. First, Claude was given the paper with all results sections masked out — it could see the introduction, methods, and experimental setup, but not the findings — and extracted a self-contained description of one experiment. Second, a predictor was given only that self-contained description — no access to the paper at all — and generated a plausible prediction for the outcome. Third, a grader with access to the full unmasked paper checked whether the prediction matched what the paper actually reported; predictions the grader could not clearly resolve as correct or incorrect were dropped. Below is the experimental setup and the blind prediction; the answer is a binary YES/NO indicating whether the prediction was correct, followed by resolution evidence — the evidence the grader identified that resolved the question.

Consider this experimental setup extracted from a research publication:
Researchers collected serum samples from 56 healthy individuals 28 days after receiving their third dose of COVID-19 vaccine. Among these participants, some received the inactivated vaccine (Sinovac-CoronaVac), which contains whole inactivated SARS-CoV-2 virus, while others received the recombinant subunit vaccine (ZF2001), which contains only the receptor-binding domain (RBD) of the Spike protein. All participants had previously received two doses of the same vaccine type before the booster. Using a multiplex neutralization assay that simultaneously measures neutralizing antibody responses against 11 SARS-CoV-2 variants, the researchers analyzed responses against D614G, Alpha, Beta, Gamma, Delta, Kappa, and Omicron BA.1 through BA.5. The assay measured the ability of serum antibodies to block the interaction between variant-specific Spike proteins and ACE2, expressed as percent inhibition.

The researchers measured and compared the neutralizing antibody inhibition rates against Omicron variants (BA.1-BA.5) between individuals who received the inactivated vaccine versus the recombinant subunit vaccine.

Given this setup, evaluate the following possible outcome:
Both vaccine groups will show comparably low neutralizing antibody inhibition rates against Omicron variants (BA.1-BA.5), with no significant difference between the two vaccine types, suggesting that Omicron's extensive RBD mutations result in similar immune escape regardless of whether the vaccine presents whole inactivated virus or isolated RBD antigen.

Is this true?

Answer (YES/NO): YES